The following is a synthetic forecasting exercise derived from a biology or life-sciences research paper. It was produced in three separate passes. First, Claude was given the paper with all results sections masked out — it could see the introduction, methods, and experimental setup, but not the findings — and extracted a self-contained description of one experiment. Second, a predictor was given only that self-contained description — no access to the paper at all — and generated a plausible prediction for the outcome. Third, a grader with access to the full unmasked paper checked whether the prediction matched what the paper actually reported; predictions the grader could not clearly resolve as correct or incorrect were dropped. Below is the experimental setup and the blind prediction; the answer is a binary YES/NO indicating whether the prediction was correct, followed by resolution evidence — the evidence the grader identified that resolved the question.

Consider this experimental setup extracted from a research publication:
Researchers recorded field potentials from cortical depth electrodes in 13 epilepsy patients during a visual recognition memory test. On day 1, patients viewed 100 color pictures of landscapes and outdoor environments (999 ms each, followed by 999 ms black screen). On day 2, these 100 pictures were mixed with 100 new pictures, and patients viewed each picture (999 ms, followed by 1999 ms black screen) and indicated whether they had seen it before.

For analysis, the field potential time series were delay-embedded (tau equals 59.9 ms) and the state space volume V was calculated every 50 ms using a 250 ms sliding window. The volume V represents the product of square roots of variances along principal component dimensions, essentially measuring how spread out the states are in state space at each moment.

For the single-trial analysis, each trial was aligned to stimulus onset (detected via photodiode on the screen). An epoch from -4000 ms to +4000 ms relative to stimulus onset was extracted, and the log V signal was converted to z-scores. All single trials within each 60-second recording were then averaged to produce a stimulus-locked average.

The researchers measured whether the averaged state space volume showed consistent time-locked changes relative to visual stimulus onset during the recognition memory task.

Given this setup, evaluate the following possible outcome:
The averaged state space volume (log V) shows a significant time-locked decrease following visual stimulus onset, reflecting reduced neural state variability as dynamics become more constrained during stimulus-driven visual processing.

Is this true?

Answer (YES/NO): NO